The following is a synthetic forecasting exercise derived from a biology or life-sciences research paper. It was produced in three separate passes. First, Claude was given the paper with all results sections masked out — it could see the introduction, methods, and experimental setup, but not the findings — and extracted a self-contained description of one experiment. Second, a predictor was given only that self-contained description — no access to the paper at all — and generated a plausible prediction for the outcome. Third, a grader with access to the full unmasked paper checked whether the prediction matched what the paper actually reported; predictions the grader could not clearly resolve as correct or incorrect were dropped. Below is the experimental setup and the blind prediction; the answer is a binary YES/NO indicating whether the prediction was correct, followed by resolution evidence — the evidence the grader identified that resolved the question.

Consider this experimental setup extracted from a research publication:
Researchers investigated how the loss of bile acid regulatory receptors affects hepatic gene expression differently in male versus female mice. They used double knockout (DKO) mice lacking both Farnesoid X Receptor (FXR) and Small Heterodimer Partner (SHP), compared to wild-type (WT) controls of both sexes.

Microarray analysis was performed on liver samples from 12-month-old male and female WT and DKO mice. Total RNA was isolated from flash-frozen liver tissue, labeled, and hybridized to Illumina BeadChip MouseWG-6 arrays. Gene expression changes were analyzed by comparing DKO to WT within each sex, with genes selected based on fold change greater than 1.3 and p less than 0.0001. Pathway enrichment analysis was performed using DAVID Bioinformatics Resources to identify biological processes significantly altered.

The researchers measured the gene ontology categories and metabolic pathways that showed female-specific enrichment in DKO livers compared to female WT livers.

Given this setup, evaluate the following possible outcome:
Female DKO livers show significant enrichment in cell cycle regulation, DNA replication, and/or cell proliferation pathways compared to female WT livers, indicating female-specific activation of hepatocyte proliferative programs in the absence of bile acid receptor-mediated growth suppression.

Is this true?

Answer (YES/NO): NO